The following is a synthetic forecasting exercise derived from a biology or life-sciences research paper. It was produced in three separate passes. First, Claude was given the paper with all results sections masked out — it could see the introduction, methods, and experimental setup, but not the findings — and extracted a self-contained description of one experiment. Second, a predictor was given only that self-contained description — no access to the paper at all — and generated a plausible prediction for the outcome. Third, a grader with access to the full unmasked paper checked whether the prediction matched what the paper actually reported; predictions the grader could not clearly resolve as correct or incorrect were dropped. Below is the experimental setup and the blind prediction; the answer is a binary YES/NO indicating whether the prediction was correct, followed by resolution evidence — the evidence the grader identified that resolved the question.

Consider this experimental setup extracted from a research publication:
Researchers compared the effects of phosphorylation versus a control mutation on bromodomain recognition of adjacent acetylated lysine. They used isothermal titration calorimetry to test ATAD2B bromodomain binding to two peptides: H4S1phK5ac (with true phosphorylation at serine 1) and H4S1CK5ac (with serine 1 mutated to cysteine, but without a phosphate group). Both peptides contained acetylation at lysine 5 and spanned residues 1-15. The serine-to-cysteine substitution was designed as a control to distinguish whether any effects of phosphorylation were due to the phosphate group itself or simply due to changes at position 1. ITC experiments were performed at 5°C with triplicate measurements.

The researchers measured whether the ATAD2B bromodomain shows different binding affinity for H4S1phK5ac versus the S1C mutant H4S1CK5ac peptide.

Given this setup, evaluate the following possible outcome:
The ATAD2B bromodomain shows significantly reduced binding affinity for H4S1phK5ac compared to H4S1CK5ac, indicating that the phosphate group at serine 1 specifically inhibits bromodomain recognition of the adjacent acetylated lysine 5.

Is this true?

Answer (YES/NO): YES